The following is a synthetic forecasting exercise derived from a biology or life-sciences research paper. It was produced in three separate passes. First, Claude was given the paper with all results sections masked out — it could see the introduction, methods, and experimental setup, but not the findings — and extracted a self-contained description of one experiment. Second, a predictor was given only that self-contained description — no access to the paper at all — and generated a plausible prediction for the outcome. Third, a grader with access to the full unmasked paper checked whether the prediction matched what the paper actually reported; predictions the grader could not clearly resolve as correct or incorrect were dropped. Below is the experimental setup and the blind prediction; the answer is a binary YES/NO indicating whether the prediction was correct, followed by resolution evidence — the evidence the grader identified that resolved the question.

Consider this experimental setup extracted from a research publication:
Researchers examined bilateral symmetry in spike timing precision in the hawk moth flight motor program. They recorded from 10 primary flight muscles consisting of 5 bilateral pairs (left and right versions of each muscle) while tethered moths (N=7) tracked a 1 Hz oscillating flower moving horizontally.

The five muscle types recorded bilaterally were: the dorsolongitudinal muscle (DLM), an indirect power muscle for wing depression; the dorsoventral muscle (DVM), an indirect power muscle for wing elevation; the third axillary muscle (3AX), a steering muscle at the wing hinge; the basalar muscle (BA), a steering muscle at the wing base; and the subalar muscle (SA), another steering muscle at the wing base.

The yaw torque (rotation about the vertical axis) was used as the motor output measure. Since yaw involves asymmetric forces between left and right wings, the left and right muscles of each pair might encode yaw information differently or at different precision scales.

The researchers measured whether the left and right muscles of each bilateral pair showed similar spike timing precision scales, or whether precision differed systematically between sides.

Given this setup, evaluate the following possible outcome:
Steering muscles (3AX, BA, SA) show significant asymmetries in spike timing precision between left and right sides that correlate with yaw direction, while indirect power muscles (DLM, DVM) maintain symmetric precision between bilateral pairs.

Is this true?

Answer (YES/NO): NO